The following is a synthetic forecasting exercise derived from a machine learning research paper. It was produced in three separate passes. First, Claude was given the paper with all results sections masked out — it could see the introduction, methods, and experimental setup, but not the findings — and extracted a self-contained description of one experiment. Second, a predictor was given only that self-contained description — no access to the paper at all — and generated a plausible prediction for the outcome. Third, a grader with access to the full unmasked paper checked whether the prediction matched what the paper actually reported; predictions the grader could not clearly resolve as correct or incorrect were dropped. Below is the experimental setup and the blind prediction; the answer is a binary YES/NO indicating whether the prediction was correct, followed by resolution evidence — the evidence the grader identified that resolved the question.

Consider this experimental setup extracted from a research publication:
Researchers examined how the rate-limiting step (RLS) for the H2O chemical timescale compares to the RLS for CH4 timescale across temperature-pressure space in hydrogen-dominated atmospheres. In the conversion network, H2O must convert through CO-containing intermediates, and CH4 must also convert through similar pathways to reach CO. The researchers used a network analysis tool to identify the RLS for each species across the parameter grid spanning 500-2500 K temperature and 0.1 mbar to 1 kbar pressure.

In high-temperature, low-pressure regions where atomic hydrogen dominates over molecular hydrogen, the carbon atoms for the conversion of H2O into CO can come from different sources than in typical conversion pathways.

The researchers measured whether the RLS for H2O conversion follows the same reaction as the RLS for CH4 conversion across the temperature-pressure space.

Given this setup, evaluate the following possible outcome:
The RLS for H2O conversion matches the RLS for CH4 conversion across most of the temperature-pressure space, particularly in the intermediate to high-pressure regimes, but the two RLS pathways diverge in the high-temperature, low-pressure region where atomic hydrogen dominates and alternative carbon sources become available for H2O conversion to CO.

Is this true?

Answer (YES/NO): YES